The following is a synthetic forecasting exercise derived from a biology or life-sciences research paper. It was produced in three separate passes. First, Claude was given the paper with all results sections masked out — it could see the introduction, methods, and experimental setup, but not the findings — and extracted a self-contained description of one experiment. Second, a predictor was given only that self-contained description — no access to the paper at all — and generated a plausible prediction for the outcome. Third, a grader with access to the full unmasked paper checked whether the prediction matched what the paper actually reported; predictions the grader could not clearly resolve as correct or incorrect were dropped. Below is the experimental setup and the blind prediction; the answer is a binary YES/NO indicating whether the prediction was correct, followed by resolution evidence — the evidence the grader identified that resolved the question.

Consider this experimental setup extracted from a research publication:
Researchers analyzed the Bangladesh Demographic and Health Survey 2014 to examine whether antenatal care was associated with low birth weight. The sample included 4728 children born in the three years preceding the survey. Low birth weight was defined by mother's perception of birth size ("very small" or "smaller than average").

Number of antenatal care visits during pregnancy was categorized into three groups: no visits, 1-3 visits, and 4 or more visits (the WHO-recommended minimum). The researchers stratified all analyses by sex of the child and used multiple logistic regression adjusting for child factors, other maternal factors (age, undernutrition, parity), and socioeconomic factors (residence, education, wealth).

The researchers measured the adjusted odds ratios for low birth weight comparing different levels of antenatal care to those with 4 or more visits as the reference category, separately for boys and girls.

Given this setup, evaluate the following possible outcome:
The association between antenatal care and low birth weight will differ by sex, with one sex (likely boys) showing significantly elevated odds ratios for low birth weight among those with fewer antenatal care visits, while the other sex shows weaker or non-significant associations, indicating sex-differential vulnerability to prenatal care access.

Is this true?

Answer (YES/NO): NO